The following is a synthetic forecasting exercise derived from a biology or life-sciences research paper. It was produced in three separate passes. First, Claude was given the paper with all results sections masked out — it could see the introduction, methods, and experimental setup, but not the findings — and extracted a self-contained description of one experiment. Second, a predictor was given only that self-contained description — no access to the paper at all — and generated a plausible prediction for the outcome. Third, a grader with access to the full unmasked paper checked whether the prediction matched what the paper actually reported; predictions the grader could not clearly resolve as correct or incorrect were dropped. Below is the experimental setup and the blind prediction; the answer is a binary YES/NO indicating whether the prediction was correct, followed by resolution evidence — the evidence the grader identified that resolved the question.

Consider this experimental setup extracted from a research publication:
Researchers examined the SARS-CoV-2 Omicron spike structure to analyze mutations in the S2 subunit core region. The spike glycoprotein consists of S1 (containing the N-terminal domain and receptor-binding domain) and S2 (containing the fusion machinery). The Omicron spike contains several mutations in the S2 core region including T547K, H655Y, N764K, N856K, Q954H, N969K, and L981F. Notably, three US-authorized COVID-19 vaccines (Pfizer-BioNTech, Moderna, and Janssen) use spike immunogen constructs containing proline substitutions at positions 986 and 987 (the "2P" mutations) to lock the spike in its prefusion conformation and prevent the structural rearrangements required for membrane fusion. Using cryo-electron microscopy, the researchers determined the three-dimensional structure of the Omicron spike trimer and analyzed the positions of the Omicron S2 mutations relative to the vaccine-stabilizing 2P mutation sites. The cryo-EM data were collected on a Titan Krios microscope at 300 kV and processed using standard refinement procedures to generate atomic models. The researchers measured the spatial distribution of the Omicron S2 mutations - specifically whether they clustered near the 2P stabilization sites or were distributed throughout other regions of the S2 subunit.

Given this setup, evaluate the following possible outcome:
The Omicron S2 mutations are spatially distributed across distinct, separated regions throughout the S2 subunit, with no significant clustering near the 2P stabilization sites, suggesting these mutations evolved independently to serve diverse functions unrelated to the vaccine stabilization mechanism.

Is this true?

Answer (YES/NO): NO